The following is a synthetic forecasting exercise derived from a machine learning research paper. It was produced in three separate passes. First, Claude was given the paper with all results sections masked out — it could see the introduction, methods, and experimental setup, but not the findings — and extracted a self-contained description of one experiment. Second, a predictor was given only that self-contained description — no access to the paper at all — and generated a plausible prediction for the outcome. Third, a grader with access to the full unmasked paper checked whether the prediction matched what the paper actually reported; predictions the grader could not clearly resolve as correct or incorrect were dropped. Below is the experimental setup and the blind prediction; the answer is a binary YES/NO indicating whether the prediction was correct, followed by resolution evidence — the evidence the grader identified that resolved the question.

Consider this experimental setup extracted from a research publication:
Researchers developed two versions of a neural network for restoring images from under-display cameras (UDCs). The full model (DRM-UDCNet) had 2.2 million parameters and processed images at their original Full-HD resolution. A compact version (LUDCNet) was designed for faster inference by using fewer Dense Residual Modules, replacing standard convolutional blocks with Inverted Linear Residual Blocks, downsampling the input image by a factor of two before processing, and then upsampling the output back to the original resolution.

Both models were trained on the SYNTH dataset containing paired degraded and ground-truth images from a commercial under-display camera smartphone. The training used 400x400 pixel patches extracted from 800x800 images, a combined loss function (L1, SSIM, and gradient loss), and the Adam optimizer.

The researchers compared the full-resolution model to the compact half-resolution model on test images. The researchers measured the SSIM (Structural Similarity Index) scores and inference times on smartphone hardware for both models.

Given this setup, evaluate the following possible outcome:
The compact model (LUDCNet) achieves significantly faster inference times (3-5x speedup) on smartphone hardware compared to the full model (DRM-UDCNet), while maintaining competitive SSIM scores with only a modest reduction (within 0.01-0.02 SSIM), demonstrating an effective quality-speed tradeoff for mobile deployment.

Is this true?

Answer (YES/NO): NO